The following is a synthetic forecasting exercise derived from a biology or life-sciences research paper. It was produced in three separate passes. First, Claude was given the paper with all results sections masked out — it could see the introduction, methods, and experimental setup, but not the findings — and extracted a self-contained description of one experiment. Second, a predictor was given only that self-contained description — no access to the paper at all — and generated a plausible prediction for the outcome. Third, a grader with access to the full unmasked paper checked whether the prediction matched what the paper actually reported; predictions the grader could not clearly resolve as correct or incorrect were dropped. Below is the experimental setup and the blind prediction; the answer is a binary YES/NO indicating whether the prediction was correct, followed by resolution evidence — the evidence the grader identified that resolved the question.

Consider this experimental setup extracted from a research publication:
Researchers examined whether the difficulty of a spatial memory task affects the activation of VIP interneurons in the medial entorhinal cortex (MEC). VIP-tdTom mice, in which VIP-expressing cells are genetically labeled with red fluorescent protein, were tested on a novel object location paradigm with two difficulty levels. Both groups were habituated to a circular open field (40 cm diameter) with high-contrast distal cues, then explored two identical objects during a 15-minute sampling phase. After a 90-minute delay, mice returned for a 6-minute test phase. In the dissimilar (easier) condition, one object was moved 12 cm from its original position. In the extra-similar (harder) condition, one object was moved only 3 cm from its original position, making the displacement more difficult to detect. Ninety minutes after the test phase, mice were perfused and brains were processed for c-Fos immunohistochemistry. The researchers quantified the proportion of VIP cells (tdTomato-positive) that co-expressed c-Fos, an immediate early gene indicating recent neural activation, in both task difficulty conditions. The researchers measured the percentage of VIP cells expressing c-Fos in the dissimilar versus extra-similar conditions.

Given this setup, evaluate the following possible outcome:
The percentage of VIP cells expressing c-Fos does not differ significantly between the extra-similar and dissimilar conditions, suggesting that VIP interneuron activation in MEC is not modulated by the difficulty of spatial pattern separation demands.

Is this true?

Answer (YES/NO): YES